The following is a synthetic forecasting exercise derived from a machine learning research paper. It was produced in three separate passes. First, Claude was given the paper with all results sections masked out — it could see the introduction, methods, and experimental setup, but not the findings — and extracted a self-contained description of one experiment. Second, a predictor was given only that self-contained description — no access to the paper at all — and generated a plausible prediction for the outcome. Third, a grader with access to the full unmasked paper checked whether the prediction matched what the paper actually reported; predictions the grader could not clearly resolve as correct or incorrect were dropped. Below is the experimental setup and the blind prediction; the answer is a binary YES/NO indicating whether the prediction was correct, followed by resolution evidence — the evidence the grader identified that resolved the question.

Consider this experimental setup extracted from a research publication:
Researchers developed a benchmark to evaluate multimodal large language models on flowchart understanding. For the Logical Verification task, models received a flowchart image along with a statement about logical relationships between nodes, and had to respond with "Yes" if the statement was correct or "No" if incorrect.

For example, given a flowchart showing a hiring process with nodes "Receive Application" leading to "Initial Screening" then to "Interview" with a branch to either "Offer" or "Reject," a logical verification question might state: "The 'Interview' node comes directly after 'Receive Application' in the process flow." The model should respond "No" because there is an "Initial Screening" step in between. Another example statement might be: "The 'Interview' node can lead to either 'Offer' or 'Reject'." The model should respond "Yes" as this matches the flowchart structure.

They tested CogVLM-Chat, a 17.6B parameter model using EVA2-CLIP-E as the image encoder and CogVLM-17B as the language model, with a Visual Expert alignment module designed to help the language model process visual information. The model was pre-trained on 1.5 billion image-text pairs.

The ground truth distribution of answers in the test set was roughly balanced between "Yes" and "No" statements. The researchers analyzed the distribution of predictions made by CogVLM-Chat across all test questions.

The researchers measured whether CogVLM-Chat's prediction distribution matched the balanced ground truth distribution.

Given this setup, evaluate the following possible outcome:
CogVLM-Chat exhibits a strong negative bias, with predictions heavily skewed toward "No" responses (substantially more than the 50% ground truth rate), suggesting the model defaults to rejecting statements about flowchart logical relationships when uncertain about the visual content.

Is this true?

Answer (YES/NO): NO